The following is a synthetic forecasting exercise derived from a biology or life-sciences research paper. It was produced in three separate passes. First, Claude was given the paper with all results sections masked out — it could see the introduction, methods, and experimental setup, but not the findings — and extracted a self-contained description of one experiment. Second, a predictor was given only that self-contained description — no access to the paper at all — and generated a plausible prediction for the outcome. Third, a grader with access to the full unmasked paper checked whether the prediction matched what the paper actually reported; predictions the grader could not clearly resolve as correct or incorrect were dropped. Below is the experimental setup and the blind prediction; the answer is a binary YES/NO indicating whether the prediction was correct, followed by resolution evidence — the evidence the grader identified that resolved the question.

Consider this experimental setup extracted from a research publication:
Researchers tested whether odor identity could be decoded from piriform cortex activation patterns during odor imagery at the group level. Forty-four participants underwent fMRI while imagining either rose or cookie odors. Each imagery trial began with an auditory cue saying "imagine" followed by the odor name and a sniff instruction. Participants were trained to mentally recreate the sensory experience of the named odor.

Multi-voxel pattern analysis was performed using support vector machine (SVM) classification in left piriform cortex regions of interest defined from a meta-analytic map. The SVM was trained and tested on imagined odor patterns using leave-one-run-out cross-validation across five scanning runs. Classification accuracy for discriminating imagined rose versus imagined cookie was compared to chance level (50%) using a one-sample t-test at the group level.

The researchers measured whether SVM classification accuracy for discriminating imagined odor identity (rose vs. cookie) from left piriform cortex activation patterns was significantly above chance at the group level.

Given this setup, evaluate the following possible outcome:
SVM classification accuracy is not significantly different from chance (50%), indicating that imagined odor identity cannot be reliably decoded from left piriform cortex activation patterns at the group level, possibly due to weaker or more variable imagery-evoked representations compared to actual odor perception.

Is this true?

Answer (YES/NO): YES